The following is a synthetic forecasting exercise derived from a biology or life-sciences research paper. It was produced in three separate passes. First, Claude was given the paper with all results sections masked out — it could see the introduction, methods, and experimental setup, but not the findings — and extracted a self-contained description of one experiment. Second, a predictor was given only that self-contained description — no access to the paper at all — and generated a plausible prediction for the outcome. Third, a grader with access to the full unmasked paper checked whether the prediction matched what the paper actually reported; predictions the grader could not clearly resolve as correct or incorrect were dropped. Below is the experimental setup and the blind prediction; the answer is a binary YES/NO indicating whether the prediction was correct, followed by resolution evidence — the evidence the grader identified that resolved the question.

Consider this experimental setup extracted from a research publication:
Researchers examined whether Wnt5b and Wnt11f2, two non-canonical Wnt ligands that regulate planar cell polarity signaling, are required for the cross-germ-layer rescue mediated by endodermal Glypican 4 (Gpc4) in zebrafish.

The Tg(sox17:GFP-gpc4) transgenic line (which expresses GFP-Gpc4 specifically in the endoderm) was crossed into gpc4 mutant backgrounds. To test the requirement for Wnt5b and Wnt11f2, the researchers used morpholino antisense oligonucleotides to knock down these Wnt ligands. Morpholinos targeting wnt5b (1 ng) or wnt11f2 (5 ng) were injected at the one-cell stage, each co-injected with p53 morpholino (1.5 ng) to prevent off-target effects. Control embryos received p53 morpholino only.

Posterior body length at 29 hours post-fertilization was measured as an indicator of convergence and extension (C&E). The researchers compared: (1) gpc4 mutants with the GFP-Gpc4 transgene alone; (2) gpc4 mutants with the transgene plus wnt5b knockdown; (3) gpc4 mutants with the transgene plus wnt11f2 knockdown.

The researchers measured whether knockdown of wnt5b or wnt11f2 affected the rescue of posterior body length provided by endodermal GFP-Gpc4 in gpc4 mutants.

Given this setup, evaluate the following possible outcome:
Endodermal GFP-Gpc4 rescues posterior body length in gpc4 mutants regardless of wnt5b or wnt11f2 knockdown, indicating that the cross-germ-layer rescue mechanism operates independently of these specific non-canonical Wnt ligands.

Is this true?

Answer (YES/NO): NO